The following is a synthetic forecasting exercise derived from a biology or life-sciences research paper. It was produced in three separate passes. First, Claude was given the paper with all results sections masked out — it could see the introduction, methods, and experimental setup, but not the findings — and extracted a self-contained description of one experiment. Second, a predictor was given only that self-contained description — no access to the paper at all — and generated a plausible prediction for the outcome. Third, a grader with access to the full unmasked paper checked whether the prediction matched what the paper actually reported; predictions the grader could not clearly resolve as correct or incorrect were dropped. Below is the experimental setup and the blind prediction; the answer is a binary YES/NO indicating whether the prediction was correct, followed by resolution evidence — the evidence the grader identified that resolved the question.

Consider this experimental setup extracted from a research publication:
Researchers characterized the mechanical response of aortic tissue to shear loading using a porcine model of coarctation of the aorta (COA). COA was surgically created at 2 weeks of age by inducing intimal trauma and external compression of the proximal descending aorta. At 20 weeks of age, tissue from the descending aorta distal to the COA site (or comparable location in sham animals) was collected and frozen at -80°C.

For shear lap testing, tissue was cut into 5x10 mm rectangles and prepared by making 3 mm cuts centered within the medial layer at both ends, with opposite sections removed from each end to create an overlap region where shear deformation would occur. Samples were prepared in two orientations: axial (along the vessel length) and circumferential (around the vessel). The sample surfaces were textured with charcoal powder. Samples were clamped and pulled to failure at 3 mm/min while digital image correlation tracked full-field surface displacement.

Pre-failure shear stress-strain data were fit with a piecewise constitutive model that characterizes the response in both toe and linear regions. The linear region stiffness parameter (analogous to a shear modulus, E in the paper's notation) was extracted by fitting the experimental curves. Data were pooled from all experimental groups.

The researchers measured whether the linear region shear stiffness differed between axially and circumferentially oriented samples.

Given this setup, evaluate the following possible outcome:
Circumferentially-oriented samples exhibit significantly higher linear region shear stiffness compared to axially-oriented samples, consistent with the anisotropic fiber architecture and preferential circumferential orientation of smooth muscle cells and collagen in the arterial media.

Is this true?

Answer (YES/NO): NO